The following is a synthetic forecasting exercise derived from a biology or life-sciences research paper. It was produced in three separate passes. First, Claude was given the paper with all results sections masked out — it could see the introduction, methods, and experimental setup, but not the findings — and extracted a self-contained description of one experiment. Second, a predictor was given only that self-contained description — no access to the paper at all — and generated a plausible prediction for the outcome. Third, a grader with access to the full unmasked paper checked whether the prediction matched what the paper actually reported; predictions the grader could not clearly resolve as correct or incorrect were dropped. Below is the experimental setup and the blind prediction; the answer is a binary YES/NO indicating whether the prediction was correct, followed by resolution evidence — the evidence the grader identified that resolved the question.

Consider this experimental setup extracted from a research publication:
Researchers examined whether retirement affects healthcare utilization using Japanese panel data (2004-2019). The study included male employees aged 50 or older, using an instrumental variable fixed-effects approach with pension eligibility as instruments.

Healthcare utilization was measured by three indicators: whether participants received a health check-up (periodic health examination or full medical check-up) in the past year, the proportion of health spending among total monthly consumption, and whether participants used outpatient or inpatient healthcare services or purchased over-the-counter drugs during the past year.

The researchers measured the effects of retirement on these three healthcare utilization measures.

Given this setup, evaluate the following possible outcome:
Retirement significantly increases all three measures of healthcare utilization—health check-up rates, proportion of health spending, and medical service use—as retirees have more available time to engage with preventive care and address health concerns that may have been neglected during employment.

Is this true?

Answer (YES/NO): NO